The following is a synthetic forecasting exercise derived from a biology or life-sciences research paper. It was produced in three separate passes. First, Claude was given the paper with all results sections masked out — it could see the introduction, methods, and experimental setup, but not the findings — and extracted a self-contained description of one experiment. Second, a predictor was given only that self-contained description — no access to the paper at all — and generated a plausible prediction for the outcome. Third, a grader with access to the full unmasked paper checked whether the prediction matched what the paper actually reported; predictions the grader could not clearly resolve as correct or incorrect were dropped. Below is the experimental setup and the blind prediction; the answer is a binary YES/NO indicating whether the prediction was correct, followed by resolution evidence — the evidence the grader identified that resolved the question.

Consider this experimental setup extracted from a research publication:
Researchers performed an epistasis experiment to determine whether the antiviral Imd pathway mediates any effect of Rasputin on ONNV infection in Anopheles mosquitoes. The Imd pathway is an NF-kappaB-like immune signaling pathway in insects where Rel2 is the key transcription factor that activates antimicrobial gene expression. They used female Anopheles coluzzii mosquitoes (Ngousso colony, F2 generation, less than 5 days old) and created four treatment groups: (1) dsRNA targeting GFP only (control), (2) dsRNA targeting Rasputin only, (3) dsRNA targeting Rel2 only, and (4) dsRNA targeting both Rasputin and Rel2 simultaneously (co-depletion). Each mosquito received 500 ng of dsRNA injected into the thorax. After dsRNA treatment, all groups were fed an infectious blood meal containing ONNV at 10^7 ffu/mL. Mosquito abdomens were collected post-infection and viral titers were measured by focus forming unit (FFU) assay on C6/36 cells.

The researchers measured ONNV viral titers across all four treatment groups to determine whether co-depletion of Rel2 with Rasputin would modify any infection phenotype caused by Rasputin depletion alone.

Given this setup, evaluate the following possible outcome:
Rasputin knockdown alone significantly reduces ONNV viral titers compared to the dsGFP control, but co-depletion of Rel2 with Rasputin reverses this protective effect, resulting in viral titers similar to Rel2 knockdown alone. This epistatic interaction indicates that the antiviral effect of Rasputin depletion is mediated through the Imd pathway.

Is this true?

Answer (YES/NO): NO